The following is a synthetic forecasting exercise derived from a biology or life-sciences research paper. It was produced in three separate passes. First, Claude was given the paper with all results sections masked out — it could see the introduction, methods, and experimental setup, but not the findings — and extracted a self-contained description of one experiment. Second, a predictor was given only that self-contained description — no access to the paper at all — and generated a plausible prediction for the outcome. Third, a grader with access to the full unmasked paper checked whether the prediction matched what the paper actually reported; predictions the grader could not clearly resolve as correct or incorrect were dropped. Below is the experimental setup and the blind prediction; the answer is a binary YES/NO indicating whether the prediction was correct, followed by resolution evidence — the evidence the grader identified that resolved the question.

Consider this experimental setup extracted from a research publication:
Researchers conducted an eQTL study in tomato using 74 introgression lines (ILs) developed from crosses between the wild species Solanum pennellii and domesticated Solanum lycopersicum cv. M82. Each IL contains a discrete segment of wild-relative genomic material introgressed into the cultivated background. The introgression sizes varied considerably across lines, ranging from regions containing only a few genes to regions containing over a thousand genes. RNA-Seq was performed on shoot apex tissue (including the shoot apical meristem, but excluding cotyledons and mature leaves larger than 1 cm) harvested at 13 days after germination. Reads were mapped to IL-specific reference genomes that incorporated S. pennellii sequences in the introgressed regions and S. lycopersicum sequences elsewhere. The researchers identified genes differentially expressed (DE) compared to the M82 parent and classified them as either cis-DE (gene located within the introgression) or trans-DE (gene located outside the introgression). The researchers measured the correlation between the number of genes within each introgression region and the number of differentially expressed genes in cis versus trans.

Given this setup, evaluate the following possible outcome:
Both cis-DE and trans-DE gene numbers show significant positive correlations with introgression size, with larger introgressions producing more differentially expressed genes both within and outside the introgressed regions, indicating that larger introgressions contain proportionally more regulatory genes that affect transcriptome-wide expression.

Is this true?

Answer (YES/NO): NO